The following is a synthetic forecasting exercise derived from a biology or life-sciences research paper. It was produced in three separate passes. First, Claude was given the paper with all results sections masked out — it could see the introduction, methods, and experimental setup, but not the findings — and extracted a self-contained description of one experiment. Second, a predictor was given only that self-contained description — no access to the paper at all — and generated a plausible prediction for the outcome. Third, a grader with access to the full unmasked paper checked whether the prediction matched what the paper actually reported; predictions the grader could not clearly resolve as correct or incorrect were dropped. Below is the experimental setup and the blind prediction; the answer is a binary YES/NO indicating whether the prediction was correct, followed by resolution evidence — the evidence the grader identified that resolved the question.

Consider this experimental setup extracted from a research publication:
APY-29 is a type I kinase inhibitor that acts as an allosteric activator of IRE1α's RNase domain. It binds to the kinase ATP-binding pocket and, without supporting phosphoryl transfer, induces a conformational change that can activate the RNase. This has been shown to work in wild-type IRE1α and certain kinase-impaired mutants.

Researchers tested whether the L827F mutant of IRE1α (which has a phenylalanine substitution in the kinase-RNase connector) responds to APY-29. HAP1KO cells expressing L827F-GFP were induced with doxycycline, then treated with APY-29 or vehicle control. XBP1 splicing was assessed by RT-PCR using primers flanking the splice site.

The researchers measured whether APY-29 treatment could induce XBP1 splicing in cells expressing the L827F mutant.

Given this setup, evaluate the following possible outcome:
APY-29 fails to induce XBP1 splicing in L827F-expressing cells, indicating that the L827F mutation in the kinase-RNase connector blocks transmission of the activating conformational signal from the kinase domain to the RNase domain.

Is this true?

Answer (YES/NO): NO